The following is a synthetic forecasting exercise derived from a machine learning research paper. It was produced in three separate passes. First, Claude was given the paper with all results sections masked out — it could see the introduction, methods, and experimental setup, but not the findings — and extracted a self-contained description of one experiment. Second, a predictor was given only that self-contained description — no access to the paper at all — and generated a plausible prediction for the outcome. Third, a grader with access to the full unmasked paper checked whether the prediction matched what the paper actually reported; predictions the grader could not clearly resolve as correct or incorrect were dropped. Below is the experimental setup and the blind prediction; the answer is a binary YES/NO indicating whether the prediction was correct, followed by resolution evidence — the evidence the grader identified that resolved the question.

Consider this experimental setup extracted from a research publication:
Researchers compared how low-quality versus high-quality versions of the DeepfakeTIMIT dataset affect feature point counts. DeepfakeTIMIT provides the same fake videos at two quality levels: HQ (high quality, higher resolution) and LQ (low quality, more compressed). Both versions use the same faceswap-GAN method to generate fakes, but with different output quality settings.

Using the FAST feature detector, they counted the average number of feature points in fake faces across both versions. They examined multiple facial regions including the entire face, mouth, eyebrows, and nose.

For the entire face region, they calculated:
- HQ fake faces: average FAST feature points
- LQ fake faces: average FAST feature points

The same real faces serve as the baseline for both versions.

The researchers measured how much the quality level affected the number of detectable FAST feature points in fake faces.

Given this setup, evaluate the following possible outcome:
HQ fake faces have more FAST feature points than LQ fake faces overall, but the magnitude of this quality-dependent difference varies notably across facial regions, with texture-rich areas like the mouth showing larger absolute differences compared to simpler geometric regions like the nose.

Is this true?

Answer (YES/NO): NO